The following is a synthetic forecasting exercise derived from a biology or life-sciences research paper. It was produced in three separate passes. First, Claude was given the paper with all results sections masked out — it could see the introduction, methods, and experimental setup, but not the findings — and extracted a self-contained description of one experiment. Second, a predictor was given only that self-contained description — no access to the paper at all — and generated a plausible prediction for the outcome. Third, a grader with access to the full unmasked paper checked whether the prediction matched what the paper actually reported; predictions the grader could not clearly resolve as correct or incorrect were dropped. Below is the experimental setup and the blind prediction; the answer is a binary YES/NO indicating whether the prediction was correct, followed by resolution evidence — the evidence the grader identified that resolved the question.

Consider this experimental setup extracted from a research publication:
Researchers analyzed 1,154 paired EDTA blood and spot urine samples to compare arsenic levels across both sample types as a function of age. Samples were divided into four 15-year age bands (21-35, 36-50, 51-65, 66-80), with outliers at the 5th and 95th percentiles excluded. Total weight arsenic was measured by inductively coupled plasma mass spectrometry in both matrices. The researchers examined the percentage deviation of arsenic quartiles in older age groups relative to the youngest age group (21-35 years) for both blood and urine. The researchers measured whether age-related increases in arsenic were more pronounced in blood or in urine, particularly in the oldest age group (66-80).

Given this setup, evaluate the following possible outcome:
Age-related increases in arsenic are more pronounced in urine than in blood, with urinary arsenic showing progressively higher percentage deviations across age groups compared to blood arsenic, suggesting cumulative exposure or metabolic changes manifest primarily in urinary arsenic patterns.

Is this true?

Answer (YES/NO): NO